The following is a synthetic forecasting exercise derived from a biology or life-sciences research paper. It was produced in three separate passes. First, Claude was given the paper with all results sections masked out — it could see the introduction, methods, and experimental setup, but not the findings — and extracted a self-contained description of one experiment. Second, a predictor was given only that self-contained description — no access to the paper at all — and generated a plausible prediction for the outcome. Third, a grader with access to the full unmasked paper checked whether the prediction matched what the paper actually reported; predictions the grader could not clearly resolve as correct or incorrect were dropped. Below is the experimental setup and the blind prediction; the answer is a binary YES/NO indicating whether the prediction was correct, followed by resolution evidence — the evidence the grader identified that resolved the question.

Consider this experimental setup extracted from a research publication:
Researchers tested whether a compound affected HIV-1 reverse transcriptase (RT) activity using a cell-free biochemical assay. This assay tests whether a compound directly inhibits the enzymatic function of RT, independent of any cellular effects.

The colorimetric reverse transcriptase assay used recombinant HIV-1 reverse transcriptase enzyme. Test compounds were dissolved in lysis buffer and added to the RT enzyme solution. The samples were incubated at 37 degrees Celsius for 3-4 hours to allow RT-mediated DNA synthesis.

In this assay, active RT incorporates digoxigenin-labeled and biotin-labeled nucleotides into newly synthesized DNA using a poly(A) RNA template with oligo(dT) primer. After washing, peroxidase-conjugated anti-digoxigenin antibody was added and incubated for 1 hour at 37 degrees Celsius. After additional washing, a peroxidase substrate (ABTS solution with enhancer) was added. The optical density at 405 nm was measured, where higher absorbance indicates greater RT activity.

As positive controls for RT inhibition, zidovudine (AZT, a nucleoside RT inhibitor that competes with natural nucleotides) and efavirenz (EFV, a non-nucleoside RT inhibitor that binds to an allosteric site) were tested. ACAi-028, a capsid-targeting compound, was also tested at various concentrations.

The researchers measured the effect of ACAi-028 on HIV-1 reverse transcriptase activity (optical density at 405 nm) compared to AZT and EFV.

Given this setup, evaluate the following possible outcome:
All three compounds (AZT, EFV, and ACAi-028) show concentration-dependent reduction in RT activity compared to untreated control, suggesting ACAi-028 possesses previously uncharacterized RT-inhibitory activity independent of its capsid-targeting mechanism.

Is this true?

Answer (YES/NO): NO